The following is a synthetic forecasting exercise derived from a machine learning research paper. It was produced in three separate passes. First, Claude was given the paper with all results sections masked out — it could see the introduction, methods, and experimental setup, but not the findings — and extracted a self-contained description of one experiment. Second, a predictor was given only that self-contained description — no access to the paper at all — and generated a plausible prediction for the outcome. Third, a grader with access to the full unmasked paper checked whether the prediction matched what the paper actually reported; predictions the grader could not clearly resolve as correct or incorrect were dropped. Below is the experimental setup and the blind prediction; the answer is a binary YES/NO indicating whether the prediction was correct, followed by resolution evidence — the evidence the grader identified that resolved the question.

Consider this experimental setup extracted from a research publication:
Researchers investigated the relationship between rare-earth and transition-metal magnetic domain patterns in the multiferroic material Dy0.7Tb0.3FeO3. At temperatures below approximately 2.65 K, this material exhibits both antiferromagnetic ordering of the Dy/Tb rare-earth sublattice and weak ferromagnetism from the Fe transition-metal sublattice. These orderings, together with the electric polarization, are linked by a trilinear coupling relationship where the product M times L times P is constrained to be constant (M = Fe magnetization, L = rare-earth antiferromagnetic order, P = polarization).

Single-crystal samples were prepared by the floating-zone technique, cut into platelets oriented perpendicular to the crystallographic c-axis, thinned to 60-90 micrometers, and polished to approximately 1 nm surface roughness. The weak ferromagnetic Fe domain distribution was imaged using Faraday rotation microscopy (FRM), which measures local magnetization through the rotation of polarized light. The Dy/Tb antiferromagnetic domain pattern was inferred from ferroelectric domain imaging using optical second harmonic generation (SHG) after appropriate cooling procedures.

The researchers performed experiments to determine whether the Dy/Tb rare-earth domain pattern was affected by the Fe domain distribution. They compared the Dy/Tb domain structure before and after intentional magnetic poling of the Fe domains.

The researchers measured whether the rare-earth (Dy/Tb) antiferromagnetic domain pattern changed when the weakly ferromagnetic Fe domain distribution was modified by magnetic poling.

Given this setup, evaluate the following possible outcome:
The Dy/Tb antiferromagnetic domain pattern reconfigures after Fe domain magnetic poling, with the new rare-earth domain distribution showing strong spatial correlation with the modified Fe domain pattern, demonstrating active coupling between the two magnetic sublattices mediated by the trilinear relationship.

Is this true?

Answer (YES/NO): NO